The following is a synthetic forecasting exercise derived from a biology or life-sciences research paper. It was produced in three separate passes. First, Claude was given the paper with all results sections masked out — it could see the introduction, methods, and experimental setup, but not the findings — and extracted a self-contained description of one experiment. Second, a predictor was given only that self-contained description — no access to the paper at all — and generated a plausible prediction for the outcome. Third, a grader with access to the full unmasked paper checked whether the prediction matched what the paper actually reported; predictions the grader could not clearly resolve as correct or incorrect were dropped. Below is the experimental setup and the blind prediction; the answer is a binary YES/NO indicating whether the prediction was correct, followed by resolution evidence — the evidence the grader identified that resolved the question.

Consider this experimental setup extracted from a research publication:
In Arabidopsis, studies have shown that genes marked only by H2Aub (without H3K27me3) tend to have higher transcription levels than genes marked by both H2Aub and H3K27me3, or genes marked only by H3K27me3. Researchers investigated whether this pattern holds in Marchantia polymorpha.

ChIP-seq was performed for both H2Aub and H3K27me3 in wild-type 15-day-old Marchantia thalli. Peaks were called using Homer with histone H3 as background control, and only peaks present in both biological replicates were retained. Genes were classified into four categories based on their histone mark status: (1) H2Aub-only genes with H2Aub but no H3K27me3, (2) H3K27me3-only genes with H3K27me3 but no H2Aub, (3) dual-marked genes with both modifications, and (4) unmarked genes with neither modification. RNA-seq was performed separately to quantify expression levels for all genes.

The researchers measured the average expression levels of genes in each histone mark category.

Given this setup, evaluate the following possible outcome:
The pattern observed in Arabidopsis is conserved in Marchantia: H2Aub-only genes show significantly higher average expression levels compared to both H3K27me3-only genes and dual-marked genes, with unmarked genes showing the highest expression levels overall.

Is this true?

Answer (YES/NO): NO